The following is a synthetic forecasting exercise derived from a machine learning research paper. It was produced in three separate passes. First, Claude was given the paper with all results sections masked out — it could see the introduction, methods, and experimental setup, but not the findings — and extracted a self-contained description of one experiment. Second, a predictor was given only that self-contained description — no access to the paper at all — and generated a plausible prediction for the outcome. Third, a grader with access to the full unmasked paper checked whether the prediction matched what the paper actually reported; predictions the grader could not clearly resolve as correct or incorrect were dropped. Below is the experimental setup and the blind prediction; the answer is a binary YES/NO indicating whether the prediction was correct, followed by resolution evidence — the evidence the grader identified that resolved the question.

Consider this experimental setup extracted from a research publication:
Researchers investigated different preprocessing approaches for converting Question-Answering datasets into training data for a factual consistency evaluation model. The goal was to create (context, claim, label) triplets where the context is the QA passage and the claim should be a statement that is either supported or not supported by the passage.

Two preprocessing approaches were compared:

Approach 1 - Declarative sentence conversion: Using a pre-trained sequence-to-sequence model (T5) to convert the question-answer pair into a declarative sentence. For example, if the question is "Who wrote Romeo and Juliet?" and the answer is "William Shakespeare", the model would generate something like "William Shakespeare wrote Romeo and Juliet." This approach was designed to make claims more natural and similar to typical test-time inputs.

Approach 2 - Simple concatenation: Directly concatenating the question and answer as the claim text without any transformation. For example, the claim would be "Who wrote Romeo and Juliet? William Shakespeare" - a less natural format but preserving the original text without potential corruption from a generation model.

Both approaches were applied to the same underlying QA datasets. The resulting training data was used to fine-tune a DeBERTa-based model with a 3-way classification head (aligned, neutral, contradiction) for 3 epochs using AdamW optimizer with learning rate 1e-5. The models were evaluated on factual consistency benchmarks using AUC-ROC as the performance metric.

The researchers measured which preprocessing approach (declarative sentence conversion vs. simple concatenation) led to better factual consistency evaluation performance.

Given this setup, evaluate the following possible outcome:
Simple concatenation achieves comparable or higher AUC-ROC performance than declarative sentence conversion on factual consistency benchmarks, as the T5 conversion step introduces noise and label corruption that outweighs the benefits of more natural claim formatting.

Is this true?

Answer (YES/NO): YES